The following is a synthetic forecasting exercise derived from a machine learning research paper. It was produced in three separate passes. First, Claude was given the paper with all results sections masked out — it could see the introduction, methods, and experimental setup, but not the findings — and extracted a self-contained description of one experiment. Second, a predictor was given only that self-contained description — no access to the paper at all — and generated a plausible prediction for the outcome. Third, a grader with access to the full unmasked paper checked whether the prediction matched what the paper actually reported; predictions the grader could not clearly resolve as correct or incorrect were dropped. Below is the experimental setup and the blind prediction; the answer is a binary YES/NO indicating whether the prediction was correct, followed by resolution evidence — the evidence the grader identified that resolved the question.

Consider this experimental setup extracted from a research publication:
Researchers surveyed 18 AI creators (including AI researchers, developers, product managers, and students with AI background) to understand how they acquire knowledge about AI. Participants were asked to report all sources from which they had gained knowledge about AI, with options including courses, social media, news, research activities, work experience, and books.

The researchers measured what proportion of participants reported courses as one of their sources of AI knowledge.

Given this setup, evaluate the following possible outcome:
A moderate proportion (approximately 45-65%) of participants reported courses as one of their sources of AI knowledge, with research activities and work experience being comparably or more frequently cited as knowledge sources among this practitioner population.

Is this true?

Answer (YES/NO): NO